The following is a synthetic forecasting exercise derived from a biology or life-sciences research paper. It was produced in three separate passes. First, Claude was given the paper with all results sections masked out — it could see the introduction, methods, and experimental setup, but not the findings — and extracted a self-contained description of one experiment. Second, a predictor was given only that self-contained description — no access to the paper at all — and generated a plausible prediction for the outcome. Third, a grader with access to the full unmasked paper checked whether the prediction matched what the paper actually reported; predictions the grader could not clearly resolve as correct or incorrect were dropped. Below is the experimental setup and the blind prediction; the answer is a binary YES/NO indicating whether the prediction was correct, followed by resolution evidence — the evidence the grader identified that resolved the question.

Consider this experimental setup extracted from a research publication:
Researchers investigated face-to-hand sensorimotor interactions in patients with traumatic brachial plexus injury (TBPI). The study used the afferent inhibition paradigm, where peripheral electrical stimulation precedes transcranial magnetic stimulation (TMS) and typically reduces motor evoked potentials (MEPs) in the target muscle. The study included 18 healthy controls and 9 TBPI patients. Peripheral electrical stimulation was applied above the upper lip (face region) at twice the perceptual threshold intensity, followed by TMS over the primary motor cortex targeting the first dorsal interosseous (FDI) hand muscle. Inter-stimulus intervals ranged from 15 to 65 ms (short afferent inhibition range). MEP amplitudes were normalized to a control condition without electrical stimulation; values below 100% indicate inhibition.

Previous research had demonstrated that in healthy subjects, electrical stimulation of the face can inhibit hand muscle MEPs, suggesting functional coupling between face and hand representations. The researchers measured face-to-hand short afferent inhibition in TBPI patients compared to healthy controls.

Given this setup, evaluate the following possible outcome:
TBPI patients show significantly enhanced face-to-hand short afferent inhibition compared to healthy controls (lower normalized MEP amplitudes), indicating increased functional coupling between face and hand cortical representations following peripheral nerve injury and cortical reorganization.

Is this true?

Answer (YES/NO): NO